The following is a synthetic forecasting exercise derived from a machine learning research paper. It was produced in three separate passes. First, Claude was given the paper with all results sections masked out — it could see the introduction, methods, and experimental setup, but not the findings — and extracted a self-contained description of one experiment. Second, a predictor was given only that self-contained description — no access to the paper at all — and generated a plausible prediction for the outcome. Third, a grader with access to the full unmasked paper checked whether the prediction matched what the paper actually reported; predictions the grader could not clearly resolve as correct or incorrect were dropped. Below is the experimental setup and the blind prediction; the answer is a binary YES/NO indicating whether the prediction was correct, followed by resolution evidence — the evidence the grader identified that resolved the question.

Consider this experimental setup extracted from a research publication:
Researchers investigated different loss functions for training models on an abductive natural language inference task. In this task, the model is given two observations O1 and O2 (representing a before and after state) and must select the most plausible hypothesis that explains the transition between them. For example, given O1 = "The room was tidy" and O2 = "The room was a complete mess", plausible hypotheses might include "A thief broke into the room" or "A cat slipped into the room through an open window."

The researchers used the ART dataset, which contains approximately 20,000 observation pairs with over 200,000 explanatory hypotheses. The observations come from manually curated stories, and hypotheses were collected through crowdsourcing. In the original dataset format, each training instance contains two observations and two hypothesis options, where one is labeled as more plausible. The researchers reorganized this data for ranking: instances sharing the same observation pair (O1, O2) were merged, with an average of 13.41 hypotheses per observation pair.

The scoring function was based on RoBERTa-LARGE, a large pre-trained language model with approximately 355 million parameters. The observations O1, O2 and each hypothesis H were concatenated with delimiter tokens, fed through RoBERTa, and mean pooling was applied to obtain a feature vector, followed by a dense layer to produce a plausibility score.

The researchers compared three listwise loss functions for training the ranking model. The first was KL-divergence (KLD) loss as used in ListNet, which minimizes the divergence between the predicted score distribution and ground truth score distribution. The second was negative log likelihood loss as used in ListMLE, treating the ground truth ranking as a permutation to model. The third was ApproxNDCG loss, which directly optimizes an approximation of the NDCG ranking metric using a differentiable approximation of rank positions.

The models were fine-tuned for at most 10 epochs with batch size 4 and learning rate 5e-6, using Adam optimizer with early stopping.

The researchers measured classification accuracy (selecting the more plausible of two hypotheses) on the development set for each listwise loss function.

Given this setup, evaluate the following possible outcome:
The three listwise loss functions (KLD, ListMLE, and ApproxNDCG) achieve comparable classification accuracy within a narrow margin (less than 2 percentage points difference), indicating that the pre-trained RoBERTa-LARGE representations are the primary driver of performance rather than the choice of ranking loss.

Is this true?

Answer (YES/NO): YES